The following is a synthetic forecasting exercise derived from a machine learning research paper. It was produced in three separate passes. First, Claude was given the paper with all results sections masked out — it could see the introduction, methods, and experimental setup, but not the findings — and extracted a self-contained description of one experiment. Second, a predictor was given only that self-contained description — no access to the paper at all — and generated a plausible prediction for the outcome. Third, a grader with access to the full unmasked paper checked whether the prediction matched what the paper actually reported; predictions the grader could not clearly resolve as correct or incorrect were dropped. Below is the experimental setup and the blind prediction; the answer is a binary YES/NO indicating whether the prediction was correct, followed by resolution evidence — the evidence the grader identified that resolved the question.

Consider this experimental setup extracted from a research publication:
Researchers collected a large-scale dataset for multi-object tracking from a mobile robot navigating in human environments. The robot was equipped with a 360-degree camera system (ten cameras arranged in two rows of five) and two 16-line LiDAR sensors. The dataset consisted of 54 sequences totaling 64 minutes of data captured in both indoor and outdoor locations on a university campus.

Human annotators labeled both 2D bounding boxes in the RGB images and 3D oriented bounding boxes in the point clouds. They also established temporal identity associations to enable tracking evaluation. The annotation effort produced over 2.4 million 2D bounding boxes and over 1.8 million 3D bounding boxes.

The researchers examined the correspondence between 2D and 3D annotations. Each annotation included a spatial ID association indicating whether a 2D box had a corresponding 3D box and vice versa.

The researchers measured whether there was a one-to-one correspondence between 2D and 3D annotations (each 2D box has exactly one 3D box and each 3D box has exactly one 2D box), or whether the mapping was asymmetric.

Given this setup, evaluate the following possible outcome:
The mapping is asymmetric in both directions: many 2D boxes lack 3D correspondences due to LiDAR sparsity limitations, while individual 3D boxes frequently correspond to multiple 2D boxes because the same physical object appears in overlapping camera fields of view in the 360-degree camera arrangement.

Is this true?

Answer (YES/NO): NO